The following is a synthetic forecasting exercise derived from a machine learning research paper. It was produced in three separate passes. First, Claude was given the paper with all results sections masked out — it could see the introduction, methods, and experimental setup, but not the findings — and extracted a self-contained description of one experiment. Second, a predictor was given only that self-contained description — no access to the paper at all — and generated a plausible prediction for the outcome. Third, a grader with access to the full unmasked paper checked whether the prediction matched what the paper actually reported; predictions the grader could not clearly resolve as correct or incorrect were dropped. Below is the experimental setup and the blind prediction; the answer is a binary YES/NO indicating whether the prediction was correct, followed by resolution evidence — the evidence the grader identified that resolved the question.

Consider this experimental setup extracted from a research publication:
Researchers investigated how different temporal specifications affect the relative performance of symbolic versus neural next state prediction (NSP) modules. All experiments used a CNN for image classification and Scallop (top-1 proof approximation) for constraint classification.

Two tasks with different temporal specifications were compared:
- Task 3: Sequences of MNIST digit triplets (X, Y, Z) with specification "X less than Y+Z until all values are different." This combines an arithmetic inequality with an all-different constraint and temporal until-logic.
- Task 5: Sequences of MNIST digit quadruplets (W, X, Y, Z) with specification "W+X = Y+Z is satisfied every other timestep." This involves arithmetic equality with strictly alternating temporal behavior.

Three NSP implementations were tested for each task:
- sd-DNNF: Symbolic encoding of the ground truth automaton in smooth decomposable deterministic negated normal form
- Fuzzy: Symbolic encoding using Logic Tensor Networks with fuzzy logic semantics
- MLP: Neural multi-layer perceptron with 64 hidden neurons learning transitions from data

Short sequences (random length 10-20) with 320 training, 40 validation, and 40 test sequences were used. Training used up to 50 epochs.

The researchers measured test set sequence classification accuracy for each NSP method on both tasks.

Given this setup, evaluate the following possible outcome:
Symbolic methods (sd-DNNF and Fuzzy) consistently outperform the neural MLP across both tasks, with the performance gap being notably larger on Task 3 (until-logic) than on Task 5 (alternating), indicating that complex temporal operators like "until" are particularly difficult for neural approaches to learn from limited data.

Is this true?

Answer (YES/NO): NO